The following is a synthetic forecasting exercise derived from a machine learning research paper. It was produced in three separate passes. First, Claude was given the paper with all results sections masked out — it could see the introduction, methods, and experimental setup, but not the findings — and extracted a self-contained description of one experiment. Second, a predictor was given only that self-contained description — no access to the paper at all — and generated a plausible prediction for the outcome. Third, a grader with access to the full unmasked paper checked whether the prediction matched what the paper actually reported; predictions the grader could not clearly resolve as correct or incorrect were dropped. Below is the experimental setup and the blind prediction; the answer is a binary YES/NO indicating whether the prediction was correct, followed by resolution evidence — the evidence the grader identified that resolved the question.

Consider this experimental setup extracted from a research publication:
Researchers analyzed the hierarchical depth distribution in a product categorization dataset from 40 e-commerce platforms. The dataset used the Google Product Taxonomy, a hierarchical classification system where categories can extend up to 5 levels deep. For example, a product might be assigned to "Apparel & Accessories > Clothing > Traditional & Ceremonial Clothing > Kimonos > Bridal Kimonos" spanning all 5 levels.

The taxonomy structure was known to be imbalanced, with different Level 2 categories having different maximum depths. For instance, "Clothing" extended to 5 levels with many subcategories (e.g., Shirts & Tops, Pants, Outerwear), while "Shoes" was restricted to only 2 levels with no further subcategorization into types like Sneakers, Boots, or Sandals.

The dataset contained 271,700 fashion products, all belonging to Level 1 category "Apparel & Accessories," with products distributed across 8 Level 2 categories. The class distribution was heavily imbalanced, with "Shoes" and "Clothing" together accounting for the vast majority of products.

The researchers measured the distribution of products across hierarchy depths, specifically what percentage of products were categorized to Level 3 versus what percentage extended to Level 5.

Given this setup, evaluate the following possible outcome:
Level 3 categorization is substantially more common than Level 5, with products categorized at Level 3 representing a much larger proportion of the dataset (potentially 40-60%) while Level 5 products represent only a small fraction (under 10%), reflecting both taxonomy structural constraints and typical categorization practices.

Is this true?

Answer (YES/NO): NO